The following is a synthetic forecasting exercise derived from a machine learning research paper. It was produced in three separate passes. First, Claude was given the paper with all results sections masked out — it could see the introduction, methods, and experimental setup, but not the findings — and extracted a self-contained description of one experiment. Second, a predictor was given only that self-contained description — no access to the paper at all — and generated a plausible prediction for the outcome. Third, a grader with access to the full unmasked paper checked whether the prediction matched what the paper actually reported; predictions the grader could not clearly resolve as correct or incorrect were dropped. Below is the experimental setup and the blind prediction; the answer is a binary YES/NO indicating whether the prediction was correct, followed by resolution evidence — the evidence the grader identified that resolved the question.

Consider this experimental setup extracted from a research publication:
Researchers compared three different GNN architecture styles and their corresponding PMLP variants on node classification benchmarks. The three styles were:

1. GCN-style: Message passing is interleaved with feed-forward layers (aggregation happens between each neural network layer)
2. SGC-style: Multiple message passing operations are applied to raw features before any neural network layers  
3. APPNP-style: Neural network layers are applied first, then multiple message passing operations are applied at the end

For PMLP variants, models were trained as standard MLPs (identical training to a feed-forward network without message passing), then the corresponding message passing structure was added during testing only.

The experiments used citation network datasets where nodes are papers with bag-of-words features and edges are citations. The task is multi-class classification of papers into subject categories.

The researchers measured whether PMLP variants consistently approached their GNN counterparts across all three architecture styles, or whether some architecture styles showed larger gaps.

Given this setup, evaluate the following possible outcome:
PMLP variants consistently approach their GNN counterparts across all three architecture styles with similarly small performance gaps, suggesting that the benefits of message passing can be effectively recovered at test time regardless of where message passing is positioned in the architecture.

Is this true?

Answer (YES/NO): YES